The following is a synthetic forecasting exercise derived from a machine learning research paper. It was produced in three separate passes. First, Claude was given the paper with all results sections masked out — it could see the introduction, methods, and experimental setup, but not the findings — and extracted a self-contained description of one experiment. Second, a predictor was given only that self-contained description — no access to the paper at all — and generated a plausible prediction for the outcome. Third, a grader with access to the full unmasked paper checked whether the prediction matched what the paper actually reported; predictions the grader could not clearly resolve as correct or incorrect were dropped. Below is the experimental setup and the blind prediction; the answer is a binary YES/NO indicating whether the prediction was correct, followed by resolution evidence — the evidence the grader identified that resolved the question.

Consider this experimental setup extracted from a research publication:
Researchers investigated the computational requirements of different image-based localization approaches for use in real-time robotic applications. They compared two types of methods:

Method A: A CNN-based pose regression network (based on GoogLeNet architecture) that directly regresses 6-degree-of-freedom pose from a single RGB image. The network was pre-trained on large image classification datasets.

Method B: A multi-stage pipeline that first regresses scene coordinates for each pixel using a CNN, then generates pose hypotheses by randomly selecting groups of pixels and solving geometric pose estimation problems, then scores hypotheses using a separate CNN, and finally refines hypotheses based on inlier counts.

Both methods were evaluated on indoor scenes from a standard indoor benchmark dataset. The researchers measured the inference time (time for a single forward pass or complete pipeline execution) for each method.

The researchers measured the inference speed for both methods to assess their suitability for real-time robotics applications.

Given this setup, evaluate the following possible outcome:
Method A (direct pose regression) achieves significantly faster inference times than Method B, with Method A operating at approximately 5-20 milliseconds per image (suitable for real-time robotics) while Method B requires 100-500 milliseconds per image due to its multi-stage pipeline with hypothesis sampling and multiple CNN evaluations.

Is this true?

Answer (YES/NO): YES